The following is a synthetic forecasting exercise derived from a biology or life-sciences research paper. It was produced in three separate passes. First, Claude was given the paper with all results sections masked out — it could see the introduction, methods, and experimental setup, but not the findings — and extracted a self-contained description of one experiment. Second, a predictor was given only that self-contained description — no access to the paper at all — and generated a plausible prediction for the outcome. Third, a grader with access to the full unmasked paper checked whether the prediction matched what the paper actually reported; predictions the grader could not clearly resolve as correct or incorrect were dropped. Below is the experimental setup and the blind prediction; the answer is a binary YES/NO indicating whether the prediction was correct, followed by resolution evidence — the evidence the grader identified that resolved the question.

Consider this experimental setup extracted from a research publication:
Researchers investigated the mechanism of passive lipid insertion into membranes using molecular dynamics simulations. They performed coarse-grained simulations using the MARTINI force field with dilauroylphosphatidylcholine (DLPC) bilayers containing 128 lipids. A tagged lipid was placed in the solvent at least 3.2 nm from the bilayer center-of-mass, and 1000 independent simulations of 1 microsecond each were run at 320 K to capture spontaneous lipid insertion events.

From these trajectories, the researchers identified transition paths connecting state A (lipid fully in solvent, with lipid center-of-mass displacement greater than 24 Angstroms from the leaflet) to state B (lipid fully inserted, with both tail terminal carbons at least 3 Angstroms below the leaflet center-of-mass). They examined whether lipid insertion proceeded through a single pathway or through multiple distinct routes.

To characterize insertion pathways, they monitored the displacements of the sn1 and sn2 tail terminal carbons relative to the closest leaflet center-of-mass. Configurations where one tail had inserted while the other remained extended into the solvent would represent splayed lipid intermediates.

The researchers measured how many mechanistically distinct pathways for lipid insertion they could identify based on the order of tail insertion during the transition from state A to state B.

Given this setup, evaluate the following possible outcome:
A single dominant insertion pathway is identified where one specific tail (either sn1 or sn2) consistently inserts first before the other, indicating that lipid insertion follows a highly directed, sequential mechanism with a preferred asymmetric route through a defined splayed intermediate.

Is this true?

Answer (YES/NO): NO